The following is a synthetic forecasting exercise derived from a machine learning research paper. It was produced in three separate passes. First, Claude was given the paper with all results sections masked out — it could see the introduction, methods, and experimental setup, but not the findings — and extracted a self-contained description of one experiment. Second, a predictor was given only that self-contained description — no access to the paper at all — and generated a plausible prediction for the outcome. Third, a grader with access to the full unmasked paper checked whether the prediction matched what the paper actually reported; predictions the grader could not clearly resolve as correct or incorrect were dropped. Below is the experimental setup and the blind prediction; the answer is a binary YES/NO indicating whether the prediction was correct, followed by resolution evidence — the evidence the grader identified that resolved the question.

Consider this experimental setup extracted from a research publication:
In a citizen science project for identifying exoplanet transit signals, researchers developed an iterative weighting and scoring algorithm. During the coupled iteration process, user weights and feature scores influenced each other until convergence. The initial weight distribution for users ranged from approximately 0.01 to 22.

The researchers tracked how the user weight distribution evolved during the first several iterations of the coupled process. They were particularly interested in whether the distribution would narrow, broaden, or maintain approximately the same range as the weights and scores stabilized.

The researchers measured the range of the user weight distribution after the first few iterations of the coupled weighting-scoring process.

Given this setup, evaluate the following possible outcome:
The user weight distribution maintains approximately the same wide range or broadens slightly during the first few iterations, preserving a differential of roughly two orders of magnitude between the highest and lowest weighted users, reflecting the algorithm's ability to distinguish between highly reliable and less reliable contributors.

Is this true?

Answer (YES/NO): NO